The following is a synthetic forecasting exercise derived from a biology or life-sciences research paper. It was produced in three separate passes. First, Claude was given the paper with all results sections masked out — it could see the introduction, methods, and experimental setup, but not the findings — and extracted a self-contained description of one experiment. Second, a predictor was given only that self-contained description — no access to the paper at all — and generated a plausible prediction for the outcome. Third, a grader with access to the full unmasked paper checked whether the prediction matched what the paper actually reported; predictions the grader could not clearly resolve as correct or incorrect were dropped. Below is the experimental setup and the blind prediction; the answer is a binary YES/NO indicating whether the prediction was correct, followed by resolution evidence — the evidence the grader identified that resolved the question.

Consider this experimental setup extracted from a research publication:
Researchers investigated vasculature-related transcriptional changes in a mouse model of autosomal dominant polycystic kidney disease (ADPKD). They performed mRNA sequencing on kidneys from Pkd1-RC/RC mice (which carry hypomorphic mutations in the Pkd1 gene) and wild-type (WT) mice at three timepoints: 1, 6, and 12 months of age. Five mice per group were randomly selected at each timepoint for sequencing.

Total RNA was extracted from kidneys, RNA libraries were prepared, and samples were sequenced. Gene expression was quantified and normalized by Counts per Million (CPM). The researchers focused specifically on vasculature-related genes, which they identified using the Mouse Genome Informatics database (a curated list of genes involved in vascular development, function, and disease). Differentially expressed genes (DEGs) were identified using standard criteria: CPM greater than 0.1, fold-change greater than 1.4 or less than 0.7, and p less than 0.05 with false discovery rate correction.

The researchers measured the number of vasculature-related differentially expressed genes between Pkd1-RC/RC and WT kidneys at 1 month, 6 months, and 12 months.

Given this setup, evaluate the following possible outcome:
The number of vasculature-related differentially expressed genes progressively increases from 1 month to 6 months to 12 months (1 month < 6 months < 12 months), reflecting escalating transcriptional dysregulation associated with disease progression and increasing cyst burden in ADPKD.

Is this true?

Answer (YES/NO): NO